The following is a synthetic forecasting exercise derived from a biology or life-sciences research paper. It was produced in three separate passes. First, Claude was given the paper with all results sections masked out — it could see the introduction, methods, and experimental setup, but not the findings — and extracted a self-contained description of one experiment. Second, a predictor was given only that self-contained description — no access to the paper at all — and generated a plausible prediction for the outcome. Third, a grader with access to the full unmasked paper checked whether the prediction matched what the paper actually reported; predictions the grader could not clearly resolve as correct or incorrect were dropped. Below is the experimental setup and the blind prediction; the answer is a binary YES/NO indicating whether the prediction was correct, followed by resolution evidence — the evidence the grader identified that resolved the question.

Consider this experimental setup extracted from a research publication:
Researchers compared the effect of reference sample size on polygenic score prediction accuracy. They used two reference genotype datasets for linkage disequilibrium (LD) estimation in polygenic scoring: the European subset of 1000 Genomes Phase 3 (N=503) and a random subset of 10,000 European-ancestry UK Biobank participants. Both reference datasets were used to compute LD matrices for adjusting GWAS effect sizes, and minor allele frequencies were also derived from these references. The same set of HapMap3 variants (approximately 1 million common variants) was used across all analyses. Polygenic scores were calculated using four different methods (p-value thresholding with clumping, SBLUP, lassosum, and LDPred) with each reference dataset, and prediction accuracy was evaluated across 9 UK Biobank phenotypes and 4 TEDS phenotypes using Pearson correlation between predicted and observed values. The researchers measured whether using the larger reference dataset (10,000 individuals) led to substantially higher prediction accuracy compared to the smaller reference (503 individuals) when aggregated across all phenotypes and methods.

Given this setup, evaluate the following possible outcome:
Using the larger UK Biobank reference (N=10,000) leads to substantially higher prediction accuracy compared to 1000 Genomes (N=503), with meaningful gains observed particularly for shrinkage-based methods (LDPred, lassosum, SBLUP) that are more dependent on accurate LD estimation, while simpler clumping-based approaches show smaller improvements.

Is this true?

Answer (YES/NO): NO